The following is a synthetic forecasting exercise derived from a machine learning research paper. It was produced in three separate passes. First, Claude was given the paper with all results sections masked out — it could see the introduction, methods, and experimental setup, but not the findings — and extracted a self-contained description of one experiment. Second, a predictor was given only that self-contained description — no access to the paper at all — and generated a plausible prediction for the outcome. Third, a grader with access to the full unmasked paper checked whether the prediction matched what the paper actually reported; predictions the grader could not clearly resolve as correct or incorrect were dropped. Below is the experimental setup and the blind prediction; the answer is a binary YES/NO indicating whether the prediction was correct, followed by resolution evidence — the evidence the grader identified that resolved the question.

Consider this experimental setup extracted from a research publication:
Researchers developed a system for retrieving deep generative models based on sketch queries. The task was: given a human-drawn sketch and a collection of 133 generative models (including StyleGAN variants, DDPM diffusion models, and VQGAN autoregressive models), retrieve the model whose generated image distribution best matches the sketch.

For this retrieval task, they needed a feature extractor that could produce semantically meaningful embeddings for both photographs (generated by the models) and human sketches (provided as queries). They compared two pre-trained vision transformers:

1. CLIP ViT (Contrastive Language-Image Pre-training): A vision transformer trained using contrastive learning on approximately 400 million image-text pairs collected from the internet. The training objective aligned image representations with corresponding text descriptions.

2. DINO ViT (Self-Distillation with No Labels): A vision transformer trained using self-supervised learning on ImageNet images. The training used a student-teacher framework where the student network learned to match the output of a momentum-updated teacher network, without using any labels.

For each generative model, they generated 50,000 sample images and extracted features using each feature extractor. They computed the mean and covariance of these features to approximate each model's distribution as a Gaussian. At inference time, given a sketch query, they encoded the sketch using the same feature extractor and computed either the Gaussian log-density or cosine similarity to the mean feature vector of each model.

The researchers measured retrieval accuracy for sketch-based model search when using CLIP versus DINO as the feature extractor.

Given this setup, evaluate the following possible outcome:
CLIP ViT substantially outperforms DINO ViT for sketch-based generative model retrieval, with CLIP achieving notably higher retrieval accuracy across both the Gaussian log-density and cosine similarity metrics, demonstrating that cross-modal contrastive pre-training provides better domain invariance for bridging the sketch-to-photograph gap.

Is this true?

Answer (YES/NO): YES